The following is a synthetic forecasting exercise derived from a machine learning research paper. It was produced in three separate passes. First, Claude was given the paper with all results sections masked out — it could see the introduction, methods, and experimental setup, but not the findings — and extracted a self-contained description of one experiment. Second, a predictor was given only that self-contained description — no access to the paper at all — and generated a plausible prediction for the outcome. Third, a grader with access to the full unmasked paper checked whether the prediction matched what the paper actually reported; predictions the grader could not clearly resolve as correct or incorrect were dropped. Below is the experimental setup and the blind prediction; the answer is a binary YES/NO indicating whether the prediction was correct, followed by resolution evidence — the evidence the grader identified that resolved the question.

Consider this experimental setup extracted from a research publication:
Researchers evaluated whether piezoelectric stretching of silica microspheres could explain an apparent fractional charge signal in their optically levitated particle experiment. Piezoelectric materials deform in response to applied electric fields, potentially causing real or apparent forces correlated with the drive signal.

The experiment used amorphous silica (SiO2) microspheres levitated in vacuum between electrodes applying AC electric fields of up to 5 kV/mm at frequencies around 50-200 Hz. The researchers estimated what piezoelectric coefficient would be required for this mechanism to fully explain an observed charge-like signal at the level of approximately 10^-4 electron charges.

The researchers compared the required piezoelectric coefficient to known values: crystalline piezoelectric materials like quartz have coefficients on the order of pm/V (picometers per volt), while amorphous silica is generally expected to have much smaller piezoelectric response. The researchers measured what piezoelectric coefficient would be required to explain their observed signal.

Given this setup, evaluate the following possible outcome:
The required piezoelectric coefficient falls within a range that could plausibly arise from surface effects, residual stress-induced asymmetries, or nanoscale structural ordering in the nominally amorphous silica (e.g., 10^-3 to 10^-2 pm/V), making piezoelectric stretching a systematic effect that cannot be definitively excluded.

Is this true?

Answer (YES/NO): NO